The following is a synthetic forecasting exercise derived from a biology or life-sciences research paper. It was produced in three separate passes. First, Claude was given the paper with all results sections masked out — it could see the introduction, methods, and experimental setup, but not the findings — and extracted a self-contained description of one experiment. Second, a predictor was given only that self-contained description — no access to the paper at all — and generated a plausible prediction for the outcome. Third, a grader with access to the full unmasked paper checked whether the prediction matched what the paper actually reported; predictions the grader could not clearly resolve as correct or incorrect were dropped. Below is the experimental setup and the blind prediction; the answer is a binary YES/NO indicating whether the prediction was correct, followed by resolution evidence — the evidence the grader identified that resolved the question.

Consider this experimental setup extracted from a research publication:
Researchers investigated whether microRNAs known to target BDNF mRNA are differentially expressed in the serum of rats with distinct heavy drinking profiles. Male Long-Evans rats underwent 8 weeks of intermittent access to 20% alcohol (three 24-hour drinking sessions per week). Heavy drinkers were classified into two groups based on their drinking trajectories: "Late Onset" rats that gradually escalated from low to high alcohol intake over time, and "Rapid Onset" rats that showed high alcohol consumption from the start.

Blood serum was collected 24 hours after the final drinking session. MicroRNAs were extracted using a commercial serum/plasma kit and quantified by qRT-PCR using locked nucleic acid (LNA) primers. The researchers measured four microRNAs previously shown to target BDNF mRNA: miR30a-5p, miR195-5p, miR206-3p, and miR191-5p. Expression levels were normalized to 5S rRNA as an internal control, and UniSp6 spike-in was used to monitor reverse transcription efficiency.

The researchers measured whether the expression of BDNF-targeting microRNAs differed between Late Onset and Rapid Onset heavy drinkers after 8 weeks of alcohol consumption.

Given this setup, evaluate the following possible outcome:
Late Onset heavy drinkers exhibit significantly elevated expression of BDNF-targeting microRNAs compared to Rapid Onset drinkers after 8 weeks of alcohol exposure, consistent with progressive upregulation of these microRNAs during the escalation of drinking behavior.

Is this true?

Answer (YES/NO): NO